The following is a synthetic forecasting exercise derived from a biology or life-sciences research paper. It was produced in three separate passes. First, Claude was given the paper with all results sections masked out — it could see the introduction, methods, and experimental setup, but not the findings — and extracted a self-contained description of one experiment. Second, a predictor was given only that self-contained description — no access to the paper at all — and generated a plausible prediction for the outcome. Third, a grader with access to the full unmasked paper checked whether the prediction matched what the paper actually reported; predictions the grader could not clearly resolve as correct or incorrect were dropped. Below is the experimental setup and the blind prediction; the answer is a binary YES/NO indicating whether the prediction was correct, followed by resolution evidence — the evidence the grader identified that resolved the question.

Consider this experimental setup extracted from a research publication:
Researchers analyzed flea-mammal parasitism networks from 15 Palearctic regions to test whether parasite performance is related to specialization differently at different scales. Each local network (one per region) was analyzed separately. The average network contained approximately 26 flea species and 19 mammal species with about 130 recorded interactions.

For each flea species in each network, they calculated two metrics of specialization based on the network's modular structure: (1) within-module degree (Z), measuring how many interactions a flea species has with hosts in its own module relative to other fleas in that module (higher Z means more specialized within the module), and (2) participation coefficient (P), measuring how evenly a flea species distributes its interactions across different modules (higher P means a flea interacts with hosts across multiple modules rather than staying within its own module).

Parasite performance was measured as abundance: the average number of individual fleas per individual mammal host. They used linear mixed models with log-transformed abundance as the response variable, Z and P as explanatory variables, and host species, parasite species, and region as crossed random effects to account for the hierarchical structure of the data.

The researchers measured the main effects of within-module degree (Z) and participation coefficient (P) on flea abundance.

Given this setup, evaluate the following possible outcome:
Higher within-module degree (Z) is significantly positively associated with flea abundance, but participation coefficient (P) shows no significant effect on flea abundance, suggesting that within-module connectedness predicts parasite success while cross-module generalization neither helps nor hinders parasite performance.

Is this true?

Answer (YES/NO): NO